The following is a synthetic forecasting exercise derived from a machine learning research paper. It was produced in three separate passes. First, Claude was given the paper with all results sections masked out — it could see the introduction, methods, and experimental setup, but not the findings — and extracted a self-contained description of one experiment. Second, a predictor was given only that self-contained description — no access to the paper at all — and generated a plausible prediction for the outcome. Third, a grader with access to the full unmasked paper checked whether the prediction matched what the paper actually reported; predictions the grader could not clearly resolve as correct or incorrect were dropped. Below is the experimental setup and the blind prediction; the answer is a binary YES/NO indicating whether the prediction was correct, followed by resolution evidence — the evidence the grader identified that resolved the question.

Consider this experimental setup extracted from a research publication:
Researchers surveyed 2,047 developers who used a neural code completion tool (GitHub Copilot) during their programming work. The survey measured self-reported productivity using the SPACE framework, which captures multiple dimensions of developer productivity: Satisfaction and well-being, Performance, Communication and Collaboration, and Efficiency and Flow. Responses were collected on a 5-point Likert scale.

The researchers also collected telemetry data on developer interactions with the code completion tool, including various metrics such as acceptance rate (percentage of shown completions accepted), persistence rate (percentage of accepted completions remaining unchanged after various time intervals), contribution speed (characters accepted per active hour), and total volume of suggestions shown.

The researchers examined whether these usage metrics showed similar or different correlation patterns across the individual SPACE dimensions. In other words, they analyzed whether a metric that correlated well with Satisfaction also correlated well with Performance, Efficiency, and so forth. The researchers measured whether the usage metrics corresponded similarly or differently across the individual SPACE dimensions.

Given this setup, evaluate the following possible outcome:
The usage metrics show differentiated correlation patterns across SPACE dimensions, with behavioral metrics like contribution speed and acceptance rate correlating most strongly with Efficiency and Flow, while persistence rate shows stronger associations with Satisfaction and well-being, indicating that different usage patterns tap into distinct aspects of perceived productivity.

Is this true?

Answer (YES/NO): NO